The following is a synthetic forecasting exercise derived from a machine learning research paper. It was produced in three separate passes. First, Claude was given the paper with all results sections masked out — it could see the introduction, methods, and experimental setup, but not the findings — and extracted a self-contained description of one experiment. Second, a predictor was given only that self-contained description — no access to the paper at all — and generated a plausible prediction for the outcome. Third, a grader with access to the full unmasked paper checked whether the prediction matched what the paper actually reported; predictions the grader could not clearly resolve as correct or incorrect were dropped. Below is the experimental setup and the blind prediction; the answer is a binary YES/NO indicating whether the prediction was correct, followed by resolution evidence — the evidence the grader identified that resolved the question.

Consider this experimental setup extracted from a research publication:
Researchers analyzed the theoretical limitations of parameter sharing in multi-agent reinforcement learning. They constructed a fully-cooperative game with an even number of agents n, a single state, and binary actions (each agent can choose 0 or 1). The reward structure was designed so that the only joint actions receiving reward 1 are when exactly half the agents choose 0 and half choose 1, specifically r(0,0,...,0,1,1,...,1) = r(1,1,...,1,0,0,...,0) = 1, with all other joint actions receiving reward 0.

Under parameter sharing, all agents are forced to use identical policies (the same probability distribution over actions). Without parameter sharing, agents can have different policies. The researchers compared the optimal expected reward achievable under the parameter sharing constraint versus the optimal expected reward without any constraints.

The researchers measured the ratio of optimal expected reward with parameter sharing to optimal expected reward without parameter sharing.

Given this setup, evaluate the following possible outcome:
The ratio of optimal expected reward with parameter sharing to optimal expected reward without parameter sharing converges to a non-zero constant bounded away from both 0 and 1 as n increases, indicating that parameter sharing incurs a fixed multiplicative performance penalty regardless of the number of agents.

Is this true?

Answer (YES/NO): NO